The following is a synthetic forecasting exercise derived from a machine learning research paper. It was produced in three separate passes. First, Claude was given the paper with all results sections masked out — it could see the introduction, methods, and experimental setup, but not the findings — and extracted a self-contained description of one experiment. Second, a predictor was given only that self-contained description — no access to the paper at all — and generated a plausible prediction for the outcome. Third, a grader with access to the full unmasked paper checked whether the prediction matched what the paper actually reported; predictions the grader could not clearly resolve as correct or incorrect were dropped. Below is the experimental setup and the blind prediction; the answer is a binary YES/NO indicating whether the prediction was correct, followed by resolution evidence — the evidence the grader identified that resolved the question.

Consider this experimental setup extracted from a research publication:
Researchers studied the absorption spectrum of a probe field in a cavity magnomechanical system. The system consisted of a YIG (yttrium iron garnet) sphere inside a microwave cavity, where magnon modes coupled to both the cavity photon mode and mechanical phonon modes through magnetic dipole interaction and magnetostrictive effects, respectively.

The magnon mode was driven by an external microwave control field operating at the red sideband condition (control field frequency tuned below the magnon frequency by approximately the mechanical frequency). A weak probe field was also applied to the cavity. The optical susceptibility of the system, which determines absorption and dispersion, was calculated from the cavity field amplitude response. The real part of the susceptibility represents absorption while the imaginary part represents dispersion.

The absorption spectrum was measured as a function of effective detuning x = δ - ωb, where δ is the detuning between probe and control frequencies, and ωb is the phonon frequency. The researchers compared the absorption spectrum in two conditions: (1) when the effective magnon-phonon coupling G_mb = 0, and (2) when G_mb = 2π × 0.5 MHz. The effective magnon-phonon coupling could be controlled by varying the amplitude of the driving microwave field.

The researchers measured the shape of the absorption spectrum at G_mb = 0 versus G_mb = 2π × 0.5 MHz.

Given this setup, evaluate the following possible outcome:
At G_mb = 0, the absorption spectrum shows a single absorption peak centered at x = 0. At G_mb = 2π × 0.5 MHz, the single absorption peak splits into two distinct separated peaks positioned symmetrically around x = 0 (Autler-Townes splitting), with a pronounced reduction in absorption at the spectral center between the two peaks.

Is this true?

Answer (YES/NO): NO